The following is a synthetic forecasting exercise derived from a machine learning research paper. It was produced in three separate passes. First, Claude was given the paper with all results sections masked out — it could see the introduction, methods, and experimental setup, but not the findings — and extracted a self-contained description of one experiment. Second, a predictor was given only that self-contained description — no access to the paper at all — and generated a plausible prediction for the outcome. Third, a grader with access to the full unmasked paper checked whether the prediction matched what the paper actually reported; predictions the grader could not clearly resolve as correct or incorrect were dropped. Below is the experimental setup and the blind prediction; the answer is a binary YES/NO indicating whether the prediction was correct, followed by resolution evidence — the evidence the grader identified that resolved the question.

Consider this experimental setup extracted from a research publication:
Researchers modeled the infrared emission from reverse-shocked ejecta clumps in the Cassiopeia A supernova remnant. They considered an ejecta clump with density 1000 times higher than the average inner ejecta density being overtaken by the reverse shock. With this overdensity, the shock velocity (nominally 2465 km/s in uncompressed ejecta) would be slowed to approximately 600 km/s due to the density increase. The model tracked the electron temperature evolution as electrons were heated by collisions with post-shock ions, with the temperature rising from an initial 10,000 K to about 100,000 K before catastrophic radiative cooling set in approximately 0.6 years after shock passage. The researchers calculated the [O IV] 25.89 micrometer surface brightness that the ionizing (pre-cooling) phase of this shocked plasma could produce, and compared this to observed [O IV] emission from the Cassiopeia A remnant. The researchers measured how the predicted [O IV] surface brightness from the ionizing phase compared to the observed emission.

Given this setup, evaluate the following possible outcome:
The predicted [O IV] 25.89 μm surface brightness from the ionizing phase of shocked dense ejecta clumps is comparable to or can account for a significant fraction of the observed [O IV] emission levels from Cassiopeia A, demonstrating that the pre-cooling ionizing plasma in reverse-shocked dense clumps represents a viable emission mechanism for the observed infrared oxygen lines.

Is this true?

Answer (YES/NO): NO